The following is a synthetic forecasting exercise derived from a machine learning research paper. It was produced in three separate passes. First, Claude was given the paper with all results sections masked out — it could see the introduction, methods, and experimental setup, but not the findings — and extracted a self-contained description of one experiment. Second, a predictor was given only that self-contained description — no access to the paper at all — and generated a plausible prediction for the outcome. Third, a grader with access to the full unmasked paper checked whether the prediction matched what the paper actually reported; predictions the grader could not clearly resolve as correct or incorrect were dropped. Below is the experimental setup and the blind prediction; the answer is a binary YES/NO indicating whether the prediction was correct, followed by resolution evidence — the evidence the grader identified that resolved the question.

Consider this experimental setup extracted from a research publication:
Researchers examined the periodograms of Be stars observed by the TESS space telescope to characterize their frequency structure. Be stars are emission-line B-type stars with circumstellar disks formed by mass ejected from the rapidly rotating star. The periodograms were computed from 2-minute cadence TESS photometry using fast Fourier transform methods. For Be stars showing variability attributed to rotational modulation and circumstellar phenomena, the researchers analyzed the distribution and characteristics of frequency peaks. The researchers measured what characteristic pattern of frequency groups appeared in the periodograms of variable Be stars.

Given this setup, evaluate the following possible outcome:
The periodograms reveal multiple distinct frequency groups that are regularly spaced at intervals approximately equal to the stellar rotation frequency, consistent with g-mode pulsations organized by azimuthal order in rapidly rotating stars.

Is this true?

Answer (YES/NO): NO